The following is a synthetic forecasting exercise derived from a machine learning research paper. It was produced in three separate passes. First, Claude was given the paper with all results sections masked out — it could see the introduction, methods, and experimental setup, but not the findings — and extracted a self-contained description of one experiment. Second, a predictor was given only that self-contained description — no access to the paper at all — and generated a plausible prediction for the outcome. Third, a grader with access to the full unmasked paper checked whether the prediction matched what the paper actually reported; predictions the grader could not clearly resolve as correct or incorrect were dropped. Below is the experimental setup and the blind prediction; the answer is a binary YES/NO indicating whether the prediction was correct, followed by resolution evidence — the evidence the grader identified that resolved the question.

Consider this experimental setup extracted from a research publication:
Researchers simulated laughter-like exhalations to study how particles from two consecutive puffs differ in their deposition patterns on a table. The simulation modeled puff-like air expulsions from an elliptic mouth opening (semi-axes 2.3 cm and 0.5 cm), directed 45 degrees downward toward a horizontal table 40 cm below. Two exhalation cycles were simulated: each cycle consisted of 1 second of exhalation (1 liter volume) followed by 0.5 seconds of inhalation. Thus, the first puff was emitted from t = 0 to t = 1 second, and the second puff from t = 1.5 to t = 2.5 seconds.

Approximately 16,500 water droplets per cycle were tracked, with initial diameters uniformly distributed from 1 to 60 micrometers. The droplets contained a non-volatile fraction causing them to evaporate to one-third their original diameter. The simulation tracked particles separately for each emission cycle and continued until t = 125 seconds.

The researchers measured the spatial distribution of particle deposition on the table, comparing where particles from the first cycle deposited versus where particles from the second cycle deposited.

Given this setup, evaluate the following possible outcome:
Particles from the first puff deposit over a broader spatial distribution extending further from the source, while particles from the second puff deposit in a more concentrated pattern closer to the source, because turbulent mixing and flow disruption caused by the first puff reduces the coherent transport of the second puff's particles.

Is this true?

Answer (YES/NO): NO